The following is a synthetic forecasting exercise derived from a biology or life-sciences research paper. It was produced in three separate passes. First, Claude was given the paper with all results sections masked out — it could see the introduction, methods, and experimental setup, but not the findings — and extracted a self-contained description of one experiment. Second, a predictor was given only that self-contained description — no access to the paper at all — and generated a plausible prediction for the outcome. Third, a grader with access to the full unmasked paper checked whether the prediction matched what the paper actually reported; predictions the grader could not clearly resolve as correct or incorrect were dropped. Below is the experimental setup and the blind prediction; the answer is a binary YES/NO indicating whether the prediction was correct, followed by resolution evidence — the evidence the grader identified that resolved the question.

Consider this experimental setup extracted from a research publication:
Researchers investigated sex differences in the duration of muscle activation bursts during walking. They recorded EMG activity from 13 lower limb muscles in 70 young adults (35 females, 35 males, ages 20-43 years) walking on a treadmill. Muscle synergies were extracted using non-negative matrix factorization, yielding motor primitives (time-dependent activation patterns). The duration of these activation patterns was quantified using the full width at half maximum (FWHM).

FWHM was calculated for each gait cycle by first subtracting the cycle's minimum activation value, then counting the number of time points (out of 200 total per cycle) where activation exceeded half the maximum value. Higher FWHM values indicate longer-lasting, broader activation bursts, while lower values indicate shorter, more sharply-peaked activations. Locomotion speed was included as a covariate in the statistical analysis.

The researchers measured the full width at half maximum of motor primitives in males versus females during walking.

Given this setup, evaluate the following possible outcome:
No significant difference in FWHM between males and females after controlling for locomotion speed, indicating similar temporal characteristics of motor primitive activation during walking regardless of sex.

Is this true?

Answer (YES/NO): NO